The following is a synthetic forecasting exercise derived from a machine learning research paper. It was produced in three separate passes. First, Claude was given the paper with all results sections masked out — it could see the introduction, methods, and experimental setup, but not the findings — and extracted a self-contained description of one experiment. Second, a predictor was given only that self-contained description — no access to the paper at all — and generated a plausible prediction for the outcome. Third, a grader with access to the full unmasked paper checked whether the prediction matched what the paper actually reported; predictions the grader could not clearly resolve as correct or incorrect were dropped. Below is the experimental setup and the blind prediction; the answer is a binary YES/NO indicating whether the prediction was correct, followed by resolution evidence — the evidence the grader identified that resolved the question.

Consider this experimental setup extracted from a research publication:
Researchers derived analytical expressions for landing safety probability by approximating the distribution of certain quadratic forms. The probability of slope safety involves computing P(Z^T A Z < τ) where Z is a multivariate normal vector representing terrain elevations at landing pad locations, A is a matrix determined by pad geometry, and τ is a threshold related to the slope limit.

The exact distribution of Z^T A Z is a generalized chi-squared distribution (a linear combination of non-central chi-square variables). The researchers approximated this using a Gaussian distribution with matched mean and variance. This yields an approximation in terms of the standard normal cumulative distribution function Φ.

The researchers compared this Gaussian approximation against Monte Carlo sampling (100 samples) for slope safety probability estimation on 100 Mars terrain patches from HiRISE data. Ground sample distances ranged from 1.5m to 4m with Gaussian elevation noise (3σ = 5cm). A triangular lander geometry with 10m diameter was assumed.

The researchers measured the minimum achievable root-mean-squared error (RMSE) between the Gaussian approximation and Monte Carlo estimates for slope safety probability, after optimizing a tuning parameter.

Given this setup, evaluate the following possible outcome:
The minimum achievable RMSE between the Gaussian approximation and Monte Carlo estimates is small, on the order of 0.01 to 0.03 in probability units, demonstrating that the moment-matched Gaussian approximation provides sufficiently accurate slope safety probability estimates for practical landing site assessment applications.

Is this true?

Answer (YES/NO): NO